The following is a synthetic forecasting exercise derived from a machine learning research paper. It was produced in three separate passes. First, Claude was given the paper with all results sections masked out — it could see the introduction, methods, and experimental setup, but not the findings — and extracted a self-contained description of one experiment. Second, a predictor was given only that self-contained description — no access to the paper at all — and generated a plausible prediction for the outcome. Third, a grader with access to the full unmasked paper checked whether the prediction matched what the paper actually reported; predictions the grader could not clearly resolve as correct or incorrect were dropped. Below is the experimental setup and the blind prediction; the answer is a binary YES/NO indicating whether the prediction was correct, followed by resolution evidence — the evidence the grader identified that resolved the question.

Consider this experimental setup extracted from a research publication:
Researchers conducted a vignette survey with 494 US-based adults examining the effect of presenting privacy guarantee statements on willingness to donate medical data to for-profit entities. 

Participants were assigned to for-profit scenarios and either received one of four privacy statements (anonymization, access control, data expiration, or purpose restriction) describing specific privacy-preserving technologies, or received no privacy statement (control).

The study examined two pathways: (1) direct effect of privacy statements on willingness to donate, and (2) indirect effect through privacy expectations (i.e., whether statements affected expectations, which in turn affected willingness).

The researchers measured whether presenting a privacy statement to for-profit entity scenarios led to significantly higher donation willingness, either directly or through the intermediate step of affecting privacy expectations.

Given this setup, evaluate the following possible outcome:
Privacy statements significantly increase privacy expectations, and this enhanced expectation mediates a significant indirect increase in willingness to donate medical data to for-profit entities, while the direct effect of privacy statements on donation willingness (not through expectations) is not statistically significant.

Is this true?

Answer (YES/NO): YES